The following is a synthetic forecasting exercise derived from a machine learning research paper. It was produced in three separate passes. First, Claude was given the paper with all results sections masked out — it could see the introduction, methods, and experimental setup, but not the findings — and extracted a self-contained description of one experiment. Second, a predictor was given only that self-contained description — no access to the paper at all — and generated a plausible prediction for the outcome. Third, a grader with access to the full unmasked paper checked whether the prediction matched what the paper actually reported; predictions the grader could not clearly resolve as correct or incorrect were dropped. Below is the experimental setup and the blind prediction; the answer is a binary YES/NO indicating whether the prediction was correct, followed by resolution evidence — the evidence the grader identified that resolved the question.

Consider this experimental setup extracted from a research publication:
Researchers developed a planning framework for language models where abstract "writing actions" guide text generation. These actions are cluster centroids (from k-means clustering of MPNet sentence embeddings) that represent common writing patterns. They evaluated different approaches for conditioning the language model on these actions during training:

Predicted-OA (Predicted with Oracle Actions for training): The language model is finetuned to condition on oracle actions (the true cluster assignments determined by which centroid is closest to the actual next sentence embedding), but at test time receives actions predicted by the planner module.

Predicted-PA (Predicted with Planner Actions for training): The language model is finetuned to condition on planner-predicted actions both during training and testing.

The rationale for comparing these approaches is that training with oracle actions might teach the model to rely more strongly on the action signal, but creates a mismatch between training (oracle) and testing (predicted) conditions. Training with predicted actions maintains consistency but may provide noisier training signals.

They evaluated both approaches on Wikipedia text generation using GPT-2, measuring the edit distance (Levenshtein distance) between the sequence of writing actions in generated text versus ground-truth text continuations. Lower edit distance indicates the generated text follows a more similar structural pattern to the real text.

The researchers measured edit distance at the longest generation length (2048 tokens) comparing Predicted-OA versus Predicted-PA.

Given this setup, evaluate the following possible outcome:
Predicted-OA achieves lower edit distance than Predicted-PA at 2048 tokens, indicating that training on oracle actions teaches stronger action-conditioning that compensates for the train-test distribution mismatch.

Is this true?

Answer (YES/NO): YES